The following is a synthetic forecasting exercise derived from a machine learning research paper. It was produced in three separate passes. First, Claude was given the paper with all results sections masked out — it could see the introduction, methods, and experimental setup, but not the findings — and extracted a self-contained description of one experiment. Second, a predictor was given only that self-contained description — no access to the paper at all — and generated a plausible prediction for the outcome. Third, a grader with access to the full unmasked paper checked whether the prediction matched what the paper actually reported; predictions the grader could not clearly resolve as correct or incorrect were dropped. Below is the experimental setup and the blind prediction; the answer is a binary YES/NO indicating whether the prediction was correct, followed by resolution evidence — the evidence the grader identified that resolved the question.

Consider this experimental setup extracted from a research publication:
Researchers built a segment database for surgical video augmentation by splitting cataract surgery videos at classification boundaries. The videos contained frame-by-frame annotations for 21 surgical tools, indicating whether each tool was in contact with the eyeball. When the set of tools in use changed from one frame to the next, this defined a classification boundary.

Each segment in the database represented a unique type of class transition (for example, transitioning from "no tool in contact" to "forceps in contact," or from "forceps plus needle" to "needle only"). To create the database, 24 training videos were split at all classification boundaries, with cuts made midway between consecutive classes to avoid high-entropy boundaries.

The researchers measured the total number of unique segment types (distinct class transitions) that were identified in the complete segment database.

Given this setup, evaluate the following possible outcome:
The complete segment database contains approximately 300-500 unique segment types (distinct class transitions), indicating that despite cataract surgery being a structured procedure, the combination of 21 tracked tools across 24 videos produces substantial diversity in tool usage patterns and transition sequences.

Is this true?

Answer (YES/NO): NO